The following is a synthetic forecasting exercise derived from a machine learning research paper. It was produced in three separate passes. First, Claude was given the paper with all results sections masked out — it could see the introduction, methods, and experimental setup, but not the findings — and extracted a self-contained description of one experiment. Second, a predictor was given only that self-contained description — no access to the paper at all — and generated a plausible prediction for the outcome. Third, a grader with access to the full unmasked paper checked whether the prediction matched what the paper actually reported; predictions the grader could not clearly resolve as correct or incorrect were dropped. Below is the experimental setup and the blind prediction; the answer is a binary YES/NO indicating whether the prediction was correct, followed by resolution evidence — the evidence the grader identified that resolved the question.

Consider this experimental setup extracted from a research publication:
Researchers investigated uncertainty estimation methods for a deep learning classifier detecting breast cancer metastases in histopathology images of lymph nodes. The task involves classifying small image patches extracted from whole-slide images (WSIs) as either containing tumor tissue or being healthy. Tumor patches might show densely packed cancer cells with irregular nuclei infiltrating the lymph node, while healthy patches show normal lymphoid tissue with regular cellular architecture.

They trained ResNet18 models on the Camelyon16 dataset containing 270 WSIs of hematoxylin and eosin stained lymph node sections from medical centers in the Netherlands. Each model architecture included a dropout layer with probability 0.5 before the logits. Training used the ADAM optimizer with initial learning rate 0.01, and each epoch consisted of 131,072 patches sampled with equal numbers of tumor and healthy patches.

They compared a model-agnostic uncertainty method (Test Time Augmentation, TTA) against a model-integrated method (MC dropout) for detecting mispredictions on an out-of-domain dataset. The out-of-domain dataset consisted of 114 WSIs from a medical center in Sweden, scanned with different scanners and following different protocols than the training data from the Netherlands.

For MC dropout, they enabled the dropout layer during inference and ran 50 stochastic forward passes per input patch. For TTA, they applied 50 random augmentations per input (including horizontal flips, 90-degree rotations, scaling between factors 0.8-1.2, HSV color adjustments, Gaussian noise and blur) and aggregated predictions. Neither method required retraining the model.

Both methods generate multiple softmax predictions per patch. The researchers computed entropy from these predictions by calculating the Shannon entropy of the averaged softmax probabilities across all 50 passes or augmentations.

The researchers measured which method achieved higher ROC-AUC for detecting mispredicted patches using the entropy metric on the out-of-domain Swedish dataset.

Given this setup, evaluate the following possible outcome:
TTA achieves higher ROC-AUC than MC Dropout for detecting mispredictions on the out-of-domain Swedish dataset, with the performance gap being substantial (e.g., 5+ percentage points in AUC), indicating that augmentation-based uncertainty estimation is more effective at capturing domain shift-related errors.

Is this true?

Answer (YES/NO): YES